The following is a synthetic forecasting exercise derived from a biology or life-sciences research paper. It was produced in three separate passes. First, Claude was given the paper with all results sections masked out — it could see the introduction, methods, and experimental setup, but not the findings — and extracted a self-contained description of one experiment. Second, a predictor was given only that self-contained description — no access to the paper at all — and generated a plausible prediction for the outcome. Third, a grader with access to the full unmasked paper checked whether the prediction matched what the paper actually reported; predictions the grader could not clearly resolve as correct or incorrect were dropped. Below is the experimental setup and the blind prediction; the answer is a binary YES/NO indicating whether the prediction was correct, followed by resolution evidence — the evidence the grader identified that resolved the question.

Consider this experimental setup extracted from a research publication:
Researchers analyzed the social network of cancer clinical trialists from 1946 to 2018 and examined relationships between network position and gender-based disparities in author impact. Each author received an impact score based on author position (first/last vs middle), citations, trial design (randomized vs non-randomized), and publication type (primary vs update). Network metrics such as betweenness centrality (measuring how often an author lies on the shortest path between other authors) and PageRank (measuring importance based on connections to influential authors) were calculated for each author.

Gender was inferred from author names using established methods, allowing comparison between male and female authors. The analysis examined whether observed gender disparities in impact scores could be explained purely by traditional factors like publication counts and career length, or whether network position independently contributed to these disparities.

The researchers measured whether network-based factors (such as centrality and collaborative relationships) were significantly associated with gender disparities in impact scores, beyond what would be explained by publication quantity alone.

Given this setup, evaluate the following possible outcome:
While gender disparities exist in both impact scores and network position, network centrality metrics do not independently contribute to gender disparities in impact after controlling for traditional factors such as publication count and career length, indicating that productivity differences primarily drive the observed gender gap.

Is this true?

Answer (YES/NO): NO